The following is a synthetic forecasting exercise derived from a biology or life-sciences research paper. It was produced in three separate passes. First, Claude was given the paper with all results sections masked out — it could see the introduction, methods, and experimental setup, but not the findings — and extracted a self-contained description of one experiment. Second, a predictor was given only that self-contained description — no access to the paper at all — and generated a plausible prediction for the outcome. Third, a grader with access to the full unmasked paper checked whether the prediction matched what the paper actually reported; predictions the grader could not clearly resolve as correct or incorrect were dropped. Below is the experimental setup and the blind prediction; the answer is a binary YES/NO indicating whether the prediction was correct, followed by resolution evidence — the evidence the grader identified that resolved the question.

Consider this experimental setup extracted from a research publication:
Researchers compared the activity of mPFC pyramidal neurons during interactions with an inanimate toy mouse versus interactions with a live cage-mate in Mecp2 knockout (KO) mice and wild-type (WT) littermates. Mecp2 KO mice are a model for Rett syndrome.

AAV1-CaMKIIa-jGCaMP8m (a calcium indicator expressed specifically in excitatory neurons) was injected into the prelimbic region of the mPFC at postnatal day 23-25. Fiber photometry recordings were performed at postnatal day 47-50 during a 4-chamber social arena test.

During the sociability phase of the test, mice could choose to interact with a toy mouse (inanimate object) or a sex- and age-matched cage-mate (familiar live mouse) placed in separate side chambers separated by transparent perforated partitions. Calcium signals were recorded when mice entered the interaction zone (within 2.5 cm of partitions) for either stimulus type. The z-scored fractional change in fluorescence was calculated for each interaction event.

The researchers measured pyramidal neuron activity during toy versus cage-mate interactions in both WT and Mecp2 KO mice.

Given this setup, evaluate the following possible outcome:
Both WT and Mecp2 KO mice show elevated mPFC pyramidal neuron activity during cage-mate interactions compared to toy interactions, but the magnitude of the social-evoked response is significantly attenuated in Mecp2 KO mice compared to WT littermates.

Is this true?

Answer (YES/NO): NO